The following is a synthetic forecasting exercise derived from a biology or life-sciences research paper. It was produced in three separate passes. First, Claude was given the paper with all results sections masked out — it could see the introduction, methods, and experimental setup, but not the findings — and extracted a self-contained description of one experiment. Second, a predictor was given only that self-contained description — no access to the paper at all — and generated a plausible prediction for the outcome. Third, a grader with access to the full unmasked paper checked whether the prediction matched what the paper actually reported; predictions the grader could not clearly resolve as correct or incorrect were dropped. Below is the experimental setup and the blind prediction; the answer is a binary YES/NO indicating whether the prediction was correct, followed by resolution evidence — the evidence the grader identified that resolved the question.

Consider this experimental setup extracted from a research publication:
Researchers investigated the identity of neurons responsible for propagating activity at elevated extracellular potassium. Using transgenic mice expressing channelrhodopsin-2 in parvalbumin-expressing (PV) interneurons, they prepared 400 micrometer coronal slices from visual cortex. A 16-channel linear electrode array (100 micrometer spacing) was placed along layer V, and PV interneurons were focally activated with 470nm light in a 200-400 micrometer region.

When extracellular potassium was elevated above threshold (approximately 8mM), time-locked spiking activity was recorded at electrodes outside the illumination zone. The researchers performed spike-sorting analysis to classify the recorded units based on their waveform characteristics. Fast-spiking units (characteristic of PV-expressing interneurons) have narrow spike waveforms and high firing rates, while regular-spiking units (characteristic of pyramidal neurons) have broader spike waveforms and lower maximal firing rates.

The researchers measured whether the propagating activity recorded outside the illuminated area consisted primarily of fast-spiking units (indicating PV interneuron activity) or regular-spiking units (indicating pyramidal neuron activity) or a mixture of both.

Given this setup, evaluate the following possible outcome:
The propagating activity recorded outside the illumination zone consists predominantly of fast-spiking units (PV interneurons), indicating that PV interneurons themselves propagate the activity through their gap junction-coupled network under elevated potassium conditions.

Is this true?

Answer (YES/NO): YES